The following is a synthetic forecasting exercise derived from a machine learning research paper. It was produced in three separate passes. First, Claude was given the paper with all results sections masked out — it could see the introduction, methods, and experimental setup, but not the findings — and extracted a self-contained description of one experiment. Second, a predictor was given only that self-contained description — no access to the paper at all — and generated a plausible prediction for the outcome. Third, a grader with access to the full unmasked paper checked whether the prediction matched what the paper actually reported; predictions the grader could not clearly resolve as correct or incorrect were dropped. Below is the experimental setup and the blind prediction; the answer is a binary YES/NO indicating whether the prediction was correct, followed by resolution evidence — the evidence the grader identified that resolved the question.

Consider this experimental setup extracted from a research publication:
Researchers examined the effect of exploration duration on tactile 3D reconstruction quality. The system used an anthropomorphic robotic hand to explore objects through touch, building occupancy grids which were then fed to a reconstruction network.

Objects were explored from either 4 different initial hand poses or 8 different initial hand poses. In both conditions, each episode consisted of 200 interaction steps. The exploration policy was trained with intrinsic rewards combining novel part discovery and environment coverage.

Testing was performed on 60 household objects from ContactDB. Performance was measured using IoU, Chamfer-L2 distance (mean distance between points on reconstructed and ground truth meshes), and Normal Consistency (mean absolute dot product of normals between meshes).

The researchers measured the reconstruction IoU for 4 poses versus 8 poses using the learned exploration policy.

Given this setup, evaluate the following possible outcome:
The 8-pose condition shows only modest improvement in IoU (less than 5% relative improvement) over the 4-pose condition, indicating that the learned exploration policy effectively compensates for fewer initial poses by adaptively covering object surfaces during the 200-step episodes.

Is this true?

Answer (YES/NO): YES